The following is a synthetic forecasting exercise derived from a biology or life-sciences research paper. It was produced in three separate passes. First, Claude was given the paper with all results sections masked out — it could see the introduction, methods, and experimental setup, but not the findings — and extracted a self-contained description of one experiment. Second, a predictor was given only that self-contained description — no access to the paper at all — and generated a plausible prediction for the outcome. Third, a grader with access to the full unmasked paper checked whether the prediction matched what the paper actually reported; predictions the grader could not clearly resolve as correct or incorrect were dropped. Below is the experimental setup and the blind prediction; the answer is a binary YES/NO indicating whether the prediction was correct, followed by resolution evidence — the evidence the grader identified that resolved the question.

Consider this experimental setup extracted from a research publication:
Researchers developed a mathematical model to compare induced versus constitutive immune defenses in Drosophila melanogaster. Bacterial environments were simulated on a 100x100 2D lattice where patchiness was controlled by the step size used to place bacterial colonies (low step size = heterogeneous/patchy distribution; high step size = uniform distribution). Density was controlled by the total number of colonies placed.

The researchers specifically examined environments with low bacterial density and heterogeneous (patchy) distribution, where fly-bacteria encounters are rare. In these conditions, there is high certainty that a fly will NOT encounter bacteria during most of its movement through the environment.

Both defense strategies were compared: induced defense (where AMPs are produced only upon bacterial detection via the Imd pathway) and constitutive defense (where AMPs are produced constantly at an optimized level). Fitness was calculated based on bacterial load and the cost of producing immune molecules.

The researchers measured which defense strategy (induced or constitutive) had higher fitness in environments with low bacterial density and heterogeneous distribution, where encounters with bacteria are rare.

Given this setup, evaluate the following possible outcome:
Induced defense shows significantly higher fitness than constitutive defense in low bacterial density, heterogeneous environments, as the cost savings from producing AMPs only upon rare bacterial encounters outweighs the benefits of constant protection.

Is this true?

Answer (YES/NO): YES